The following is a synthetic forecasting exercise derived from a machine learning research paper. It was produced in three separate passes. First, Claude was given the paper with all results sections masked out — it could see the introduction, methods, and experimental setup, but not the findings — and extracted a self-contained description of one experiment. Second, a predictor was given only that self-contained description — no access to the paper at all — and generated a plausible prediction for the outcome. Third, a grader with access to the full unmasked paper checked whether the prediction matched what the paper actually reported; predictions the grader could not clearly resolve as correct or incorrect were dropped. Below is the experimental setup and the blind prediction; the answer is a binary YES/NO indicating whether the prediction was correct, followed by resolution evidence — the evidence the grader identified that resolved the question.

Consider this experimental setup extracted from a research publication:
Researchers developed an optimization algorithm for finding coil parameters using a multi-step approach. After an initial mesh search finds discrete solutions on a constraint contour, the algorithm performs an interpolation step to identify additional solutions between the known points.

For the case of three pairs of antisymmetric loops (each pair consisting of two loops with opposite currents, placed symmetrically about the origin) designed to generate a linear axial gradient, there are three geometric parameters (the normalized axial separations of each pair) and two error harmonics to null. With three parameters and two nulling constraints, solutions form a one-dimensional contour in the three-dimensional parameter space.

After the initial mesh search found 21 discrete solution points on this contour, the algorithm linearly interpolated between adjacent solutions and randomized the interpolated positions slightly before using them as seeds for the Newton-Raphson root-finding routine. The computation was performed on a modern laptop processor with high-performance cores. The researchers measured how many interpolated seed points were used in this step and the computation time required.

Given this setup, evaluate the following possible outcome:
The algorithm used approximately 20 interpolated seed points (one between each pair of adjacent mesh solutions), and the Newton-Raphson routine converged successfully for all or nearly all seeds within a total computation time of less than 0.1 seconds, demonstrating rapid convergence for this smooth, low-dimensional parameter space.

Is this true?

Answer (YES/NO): NO